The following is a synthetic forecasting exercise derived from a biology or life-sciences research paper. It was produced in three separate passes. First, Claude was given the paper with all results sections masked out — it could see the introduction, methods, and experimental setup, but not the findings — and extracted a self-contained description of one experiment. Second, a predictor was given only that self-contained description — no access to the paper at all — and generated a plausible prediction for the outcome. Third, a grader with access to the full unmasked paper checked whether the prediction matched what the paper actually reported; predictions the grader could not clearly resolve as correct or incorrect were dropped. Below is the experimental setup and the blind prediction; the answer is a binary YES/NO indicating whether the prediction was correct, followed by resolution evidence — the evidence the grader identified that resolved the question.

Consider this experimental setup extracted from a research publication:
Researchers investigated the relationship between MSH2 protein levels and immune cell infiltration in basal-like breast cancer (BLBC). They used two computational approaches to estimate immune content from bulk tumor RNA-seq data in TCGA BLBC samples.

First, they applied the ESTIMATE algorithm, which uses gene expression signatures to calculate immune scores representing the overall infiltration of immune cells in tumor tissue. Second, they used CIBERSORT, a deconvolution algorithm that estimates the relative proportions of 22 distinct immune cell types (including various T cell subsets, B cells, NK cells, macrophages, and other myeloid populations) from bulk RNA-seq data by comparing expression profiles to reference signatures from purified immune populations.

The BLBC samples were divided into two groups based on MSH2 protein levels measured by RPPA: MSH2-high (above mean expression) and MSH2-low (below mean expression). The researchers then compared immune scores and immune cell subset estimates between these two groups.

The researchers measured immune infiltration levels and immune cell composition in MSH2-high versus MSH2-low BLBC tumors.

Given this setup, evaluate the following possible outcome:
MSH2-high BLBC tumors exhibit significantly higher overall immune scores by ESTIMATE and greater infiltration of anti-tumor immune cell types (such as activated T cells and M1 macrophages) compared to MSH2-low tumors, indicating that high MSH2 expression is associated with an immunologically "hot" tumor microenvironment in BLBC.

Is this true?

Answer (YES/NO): NO